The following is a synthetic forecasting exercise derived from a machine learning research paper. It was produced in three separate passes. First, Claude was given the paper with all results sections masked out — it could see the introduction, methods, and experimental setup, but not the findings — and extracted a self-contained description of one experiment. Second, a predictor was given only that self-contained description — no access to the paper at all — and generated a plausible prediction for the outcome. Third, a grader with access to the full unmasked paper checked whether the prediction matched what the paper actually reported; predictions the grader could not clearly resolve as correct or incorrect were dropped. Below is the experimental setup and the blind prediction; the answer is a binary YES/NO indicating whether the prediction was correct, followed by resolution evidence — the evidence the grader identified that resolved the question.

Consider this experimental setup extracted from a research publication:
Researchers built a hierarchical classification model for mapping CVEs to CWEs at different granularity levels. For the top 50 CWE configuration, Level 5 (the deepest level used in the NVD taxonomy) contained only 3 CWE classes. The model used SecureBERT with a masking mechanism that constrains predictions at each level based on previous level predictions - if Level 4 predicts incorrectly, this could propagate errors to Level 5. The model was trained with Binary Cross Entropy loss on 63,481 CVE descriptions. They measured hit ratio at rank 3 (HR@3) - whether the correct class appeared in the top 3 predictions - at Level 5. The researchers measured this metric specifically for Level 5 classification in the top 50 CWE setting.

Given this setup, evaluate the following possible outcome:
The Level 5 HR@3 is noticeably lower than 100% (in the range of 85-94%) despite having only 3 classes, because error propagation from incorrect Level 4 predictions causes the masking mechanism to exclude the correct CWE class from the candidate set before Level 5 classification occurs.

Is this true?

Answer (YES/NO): NO